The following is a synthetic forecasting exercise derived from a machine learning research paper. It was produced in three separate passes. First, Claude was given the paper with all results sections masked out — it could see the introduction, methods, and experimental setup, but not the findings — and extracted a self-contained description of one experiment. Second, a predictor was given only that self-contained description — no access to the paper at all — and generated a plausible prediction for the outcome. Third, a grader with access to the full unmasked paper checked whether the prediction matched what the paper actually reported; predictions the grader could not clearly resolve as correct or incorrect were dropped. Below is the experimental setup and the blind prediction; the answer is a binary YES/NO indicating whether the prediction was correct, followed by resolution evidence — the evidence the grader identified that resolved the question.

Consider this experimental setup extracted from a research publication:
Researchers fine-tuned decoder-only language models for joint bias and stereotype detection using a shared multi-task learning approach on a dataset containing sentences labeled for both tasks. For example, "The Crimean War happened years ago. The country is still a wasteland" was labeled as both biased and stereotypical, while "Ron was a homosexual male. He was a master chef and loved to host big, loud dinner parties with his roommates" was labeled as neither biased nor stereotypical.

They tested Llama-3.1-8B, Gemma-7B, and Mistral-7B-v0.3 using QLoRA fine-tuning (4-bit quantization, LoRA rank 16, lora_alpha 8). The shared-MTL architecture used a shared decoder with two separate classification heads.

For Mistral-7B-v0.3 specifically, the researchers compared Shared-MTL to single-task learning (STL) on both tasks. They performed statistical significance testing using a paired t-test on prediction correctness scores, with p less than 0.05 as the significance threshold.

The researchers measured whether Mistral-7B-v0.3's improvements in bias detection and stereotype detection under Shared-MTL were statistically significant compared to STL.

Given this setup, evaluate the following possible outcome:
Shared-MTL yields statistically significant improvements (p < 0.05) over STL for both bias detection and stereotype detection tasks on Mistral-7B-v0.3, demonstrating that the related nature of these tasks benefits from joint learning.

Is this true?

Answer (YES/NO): YES